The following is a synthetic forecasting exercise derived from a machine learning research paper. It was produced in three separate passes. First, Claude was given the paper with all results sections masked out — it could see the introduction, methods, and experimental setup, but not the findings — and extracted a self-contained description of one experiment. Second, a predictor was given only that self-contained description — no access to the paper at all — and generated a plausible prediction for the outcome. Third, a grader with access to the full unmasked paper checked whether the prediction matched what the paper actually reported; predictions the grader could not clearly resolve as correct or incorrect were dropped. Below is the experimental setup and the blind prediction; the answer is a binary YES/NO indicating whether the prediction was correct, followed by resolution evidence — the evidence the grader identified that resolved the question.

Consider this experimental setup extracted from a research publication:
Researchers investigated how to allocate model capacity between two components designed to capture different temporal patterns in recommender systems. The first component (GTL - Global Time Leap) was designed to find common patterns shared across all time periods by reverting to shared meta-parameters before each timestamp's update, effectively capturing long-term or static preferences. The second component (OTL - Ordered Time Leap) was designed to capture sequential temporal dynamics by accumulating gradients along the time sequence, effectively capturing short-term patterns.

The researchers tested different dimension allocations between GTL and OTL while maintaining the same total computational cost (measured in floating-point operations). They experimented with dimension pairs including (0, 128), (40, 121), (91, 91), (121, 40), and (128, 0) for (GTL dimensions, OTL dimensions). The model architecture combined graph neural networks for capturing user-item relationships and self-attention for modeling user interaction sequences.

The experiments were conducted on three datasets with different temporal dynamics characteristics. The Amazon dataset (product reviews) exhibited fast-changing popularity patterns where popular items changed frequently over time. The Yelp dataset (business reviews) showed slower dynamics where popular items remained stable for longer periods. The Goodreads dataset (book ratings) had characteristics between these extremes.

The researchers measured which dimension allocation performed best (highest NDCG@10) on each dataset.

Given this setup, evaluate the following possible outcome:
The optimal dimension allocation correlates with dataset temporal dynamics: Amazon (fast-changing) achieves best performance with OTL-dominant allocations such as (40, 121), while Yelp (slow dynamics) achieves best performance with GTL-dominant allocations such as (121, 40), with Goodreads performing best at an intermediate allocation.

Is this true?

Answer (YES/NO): NO